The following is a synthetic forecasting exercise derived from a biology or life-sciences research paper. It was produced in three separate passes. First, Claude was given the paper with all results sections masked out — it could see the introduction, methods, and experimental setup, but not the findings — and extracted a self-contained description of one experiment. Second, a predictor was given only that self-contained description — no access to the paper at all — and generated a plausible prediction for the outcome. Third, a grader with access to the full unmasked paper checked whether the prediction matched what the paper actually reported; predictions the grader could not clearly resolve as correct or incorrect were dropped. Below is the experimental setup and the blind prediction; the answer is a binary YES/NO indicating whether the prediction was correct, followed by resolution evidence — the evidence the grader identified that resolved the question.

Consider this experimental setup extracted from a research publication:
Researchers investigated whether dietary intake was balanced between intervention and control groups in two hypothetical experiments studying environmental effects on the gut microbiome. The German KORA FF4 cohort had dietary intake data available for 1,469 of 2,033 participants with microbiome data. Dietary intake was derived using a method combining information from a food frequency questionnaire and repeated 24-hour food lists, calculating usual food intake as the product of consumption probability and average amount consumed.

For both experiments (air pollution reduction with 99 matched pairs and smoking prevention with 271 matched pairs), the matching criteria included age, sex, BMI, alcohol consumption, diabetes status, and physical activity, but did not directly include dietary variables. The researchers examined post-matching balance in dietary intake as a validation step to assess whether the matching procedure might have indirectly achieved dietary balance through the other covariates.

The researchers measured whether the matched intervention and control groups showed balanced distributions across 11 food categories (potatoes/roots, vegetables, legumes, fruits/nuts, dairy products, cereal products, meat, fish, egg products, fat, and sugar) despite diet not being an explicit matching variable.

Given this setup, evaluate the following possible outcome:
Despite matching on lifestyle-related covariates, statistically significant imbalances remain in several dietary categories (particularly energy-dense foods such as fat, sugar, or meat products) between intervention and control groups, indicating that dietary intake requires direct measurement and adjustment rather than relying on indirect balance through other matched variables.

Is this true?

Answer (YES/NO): NO